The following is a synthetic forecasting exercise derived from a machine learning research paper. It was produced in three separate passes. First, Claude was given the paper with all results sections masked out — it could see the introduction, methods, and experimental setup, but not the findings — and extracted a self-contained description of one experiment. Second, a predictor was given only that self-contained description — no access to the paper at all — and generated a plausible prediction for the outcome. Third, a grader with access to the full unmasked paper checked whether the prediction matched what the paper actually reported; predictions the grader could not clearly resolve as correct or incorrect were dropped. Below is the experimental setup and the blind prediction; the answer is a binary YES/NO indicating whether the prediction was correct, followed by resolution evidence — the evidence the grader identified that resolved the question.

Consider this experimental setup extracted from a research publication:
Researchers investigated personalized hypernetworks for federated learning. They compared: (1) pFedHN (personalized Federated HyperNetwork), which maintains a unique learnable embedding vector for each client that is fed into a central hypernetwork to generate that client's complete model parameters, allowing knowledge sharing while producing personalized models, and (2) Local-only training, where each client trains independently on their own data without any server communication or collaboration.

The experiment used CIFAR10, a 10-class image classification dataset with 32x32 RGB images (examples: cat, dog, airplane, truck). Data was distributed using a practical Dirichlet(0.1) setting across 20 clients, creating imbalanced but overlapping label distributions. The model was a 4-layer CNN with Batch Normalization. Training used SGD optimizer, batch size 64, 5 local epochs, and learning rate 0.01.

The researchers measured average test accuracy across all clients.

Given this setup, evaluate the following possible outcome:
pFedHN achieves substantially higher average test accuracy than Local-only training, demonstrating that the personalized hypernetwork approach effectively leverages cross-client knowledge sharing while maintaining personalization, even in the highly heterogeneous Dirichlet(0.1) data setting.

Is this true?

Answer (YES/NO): NO